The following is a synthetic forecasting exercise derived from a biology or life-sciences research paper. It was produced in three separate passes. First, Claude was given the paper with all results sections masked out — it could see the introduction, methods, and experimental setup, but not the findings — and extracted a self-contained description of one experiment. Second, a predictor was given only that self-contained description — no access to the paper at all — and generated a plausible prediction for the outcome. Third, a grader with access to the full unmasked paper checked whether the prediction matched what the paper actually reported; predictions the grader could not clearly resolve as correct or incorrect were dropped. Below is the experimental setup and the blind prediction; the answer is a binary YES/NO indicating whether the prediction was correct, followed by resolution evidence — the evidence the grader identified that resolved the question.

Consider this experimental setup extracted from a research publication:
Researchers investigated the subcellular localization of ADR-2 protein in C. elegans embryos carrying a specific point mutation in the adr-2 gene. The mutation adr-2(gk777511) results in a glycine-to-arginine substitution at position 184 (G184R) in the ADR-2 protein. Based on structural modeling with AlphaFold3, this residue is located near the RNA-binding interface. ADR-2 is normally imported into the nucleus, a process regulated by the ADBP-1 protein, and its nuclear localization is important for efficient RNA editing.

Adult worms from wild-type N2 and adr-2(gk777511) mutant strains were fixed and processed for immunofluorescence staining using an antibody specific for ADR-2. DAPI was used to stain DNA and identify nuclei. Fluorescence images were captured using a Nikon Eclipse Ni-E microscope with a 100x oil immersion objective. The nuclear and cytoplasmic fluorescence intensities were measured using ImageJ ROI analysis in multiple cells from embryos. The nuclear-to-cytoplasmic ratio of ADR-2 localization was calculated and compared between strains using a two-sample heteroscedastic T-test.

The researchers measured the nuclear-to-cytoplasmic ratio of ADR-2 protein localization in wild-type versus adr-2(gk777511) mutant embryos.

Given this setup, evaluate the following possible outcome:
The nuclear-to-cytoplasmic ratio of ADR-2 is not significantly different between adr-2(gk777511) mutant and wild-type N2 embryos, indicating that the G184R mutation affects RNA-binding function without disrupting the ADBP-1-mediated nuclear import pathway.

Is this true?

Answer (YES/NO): NO